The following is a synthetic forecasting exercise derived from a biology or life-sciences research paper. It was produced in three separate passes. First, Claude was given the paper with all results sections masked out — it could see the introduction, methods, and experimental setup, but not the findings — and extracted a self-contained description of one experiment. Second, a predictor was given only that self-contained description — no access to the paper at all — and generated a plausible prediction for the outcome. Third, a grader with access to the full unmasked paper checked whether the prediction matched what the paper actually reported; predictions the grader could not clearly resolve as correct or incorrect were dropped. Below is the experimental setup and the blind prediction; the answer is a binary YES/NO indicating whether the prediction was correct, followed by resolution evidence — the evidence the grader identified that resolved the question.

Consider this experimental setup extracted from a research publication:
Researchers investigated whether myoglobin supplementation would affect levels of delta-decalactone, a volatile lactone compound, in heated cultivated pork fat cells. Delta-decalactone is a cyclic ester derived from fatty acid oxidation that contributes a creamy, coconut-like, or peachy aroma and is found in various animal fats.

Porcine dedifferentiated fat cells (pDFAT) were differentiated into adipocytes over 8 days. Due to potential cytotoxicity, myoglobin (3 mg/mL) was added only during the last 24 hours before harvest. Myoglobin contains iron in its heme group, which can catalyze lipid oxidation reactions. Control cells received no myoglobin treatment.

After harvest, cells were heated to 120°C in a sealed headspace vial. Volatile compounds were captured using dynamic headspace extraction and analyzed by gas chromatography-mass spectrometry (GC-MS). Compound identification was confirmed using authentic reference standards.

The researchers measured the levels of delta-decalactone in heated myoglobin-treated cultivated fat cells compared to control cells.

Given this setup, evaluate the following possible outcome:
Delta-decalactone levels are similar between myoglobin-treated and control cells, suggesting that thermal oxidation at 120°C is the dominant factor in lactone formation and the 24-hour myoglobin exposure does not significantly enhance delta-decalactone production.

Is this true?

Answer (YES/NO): NO